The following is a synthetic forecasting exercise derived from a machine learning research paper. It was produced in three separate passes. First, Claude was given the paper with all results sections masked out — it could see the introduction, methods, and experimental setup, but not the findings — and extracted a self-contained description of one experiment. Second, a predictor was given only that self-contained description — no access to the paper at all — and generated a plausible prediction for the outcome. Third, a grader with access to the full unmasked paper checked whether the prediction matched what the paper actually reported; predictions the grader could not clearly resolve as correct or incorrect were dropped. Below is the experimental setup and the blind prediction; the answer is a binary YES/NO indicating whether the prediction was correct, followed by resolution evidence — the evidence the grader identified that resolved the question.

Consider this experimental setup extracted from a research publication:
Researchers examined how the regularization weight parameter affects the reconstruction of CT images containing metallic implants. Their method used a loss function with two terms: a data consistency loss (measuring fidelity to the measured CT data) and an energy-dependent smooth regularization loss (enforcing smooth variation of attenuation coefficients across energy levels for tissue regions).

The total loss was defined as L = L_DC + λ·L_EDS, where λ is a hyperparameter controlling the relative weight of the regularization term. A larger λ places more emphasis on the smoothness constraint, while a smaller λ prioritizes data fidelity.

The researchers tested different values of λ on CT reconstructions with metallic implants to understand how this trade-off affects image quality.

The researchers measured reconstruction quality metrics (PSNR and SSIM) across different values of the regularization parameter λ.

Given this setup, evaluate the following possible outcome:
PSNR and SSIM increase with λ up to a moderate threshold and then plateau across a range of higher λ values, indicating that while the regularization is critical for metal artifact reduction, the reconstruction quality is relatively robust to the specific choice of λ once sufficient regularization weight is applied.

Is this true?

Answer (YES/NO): NO